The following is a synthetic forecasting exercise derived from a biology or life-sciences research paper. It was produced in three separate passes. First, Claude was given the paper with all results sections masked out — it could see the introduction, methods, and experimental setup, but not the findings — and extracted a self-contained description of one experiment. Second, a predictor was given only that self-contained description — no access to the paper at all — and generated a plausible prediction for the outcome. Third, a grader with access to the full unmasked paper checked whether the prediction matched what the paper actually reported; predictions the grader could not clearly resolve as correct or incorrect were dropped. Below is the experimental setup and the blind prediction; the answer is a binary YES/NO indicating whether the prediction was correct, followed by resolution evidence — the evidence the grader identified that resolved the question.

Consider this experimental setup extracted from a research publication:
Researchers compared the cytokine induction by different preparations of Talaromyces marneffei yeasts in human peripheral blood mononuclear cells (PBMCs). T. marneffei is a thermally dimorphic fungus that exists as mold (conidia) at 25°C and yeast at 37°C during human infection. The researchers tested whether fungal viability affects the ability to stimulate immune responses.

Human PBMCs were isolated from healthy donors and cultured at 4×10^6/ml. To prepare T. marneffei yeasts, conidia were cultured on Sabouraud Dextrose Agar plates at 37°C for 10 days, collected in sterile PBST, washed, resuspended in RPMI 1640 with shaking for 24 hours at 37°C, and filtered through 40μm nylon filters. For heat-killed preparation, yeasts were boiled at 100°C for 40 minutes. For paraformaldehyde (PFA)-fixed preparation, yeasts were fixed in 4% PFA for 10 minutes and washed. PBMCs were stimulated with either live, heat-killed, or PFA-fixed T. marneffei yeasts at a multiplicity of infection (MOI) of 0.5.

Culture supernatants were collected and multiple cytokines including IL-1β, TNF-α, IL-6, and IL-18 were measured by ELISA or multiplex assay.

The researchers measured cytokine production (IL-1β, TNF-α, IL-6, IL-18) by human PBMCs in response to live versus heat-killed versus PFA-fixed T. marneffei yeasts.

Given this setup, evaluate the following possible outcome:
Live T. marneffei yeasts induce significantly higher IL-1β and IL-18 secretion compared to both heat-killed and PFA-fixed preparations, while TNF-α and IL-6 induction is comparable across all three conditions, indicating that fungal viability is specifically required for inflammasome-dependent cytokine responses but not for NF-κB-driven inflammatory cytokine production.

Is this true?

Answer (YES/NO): NO